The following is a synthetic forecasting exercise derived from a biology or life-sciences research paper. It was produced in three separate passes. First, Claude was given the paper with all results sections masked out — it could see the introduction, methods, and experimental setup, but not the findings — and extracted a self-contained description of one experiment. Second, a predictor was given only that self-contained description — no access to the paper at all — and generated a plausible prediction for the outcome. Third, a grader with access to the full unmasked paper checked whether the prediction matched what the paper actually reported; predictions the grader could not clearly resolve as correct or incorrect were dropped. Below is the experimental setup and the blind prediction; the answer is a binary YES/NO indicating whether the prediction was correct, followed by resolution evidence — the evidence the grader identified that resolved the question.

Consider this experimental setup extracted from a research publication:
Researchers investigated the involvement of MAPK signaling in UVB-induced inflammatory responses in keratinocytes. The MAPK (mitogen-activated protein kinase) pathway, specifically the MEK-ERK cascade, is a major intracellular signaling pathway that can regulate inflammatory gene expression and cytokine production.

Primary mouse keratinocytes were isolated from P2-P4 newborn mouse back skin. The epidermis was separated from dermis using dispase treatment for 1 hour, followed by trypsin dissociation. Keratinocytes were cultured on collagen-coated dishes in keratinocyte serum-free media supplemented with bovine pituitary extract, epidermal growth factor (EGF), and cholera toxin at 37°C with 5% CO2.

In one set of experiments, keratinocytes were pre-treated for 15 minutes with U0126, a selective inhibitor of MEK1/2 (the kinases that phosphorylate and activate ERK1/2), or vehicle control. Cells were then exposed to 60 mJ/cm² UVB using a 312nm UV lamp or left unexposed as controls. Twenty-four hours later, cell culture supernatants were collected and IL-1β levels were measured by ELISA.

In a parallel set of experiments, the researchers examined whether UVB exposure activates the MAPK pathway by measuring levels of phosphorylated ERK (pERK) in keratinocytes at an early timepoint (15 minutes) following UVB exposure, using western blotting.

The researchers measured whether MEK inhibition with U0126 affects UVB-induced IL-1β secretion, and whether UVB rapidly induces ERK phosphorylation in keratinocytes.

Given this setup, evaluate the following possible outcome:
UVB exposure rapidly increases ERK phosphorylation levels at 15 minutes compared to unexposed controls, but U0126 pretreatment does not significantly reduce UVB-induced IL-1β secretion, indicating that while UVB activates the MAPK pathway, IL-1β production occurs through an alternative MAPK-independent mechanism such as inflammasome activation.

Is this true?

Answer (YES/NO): NO